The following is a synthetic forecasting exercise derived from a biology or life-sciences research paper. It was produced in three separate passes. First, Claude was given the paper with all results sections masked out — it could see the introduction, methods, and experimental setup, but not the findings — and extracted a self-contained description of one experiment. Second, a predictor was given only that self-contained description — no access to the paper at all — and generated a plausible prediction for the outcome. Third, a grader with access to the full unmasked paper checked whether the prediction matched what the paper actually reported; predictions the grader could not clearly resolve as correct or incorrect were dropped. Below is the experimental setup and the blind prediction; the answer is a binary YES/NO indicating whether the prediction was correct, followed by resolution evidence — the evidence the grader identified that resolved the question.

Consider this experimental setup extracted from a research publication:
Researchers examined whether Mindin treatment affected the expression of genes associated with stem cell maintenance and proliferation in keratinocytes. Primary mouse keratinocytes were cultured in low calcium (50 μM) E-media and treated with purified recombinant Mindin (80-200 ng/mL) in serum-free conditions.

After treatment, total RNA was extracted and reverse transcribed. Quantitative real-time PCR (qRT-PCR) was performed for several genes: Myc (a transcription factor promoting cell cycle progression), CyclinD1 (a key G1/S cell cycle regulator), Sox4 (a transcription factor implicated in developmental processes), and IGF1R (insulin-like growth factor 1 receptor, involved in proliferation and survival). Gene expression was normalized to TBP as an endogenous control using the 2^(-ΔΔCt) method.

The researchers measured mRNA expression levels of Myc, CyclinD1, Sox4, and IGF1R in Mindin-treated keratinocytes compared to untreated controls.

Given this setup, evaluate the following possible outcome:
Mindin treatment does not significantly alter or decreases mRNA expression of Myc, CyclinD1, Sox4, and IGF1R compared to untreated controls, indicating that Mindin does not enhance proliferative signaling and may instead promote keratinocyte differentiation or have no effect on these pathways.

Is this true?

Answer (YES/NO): NO